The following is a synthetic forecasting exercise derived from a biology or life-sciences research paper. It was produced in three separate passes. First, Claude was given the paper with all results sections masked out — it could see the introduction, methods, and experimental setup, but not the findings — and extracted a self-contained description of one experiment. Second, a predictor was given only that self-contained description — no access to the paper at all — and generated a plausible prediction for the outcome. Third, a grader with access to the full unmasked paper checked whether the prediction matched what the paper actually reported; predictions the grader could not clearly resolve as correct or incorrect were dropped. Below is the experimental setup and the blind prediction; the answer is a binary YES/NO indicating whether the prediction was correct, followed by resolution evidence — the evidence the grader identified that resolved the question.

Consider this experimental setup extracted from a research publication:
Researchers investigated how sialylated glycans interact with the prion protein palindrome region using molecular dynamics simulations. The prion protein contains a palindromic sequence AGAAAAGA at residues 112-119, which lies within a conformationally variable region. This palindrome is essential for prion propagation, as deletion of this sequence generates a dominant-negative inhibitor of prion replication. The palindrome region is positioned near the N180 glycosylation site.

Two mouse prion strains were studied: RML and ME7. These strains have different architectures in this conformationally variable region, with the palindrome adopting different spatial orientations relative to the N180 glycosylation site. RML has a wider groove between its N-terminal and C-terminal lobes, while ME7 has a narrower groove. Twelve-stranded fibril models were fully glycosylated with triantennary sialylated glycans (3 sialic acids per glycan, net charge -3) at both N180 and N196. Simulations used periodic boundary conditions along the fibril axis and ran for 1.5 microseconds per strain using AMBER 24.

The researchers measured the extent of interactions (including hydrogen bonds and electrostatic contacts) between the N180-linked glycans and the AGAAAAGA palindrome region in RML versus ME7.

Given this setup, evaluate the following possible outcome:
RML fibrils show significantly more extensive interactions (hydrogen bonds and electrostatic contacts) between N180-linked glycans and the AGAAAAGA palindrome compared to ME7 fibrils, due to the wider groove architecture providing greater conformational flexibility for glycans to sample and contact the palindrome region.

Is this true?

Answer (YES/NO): NO